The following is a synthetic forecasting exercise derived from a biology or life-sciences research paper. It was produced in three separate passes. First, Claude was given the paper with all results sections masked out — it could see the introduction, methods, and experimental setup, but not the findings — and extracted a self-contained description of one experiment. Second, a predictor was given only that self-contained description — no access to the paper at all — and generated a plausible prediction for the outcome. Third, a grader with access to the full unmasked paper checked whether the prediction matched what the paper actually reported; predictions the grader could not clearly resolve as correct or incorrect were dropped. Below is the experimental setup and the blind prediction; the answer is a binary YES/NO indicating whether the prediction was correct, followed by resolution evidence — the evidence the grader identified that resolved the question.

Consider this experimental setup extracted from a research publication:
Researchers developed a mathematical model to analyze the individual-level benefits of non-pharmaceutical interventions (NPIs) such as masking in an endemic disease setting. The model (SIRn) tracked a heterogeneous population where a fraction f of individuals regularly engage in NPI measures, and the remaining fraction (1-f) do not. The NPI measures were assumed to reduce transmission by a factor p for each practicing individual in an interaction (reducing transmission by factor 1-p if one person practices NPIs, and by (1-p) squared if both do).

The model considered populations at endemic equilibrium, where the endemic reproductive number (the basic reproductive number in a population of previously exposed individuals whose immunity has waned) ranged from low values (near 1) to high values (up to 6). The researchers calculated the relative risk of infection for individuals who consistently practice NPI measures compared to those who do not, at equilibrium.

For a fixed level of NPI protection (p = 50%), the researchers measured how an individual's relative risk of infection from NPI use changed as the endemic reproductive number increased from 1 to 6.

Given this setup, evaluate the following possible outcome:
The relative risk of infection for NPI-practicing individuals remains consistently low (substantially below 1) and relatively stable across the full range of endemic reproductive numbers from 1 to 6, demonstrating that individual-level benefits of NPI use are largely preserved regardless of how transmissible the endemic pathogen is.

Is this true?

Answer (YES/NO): NO